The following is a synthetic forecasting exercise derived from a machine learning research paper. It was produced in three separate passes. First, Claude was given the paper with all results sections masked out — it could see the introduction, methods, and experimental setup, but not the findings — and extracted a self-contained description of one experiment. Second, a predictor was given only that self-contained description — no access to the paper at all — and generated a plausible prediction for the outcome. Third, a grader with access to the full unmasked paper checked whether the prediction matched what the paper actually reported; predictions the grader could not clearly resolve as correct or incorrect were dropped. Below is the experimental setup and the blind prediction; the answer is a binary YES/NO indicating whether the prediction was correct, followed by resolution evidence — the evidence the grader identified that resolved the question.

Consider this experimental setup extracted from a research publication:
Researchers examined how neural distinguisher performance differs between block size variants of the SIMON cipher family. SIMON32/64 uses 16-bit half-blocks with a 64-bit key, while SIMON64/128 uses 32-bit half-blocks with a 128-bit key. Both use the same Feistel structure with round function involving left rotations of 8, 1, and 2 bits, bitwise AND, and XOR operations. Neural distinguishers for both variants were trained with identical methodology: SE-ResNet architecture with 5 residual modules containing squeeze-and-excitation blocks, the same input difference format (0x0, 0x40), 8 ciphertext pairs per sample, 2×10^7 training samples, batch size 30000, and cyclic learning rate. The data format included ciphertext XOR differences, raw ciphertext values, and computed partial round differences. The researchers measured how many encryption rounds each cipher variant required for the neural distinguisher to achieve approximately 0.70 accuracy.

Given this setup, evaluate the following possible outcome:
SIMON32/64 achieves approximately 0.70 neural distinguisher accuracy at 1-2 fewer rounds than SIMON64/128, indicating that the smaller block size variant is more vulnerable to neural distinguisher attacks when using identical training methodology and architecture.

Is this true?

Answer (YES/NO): YES